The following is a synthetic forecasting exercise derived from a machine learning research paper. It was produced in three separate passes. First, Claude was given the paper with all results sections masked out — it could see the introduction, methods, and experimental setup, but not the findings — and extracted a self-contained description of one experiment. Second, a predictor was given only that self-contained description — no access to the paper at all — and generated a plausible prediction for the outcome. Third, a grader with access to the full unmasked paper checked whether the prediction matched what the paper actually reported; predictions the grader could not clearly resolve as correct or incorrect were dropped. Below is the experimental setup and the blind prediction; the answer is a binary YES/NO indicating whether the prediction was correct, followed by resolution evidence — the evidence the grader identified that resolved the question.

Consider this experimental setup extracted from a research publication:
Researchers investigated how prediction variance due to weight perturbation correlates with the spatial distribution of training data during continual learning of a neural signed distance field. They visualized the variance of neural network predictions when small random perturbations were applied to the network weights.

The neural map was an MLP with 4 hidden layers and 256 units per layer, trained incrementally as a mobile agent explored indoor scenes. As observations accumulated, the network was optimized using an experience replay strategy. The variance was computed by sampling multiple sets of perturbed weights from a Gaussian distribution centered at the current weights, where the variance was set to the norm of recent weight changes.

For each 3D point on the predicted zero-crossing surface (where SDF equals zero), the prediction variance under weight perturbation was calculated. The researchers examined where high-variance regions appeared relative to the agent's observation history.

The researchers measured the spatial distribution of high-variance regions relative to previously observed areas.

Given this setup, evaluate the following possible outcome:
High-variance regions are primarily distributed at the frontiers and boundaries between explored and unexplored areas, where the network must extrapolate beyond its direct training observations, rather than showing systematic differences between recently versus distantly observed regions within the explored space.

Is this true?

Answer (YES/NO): YES